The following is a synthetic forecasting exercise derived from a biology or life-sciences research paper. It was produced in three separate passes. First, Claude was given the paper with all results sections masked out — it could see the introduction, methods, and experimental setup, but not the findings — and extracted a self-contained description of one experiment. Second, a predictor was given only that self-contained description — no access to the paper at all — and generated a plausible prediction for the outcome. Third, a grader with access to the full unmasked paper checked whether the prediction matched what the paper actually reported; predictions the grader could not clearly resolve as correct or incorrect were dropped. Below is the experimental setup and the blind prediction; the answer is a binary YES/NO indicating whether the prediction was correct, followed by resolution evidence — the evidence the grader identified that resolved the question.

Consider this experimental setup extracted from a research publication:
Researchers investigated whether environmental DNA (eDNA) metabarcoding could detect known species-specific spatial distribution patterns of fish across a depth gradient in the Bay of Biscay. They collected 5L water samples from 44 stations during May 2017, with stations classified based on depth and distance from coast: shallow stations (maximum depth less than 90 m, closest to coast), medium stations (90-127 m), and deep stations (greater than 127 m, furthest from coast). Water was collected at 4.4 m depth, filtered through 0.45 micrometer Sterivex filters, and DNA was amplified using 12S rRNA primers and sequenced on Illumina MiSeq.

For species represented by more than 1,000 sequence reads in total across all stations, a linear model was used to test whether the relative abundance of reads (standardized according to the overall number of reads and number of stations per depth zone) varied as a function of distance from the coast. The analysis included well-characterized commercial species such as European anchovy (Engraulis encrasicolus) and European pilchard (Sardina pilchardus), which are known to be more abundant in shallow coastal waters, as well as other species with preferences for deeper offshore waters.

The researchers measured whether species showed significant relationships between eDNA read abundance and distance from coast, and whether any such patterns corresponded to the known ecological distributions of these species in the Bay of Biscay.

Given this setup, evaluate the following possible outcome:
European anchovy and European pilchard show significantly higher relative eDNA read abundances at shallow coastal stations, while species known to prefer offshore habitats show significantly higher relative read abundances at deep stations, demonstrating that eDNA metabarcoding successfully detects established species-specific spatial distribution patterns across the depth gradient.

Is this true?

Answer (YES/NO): NO